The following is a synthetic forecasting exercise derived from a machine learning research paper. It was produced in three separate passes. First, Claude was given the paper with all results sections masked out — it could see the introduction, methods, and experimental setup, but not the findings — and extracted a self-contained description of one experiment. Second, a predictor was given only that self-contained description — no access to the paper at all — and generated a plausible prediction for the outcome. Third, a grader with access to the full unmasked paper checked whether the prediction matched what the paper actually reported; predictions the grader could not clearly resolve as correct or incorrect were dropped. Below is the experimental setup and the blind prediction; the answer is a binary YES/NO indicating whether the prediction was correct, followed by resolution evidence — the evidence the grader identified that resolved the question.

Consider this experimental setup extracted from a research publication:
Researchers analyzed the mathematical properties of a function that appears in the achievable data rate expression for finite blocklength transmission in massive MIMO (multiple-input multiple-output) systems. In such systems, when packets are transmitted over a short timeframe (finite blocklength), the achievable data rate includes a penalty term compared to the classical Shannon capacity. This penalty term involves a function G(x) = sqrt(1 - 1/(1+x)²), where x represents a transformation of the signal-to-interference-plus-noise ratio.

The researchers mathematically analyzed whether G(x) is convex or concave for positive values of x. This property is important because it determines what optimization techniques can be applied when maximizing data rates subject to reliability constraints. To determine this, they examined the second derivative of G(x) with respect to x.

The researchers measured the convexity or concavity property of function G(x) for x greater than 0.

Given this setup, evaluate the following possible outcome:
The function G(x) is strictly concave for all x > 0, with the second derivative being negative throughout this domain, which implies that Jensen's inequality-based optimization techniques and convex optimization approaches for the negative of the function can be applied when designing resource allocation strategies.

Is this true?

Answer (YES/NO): NO